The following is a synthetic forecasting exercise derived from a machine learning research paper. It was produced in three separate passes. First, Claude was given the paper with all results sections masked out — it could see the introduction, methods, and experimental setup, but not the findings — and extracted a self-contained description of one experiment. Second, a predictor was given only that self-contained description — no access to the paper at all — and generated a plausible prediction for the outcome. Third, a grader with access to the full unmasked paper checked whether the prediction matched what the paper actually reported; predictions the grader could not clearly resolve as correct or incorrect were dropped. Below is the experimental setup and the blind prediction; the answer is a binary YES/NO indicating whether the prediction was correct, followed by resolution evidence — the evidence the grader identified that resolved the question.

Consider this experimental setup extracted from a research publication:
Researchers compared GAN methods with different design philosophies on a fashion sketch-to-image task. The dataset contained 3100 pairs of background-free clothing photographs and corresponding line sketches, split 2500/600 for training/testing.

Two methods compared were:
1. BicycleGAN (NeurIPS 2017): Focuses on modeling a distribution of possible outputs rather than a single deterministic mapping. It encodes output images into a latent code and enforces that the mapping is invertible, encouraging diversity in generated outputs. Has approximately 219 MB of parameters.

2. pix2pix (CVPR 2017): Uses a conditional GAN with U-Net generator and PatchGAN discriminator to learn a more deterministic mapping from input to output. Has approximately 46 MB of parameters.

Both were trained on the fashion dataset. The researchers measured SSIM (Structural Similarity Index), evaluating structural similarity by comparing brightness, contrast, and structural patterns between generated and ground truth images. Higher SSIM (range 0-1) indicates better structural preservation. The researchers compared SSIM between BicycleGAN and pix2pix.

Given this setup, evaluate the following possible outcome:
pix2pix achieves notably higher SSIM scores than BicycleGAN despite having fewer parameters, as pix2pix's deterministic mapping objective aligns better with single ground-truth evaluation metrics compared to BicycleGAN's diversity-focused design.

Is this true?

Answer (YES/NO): NO